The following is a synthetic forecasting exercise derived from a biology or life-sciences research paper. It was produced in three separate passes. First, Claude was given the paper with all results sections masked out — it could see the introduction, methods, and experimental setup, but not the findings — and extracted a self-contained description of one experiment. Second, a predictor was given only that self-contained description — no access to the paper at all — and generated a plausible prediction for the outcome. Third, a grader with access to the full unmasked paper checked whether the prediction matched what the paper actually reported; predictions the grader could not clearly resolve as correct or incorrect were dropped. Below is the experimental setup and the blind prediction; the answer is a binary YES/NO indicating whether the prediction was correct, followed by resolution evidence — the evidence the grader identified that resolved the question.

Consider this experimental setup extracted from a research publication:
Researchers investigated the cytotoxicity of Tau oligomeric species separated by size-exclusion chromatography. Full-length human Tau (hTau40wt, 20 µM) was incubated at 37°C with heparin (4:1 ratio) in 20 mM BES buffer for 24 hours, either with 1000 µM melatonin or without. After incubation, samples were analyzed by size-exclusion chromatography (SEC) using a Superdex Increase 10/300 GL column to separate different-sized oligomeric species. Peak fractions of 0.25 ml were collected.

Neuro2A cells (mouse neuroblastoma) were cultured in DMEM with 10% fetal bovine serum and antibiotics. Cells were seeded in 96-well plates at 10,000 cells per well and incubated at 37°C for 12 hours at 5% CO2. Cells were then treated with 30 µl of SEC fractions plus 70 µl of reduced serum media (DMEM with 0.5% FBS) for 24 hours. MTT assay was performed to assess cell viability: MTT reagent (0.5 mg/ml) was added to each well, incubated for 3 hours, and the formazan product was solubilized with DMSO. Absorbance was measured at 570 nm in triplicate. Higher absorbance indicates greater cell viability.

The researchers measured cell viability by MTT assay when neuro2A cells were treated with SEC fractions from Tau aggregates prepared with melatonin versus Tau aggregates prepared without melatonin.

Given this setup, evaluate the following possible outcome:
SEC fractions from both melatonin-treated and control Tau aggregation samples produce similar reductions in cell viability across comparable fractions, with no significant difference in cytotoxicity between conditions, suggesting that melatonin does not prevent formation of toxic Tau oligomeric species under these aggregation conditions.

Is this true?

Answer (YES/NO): NO